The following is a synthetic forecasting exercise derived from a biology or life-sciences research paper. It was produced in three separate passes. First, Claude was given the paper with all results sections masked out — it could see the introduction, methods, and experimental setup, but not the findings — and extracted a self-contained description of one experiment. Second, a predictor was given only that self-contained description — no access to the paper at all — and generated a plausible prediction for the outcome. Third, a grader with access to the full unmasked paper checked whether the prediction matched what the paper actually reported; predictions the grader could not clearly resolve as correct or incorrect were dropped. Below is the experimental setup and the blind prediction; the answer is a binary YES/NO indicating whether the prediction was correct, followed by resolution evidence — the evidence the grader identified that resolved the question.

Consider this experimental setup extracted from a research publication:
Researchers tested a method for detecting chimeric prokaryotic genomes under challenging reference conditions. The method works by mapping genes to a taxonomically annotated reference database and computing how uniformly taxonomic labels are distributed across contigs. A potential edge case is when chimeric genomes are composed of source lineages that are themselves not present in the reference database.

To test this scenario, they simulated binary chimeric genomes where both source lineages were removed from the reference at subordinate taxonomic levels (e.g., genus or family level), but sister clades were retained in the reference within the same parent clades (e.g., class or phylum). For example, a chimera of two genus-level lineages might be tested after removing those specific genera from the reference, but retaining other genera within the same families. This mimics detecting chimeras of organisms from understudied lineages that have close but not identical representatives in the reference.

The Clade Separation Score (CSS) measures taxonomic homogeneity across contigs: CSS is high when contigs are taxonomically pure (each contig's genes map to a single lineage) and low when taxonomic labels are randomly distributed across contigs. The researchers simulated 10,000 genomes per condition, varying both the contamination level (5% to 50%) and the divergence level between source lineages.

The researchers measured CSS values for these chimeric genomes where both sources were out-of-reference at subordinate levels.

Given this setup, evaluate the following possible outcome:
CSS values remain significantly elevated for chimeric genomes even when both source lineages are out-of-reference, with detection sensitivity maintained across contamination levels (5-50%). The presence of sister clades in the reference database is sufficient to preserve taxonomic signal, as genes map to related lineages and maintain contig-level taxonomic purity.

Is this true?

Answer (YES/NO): YES